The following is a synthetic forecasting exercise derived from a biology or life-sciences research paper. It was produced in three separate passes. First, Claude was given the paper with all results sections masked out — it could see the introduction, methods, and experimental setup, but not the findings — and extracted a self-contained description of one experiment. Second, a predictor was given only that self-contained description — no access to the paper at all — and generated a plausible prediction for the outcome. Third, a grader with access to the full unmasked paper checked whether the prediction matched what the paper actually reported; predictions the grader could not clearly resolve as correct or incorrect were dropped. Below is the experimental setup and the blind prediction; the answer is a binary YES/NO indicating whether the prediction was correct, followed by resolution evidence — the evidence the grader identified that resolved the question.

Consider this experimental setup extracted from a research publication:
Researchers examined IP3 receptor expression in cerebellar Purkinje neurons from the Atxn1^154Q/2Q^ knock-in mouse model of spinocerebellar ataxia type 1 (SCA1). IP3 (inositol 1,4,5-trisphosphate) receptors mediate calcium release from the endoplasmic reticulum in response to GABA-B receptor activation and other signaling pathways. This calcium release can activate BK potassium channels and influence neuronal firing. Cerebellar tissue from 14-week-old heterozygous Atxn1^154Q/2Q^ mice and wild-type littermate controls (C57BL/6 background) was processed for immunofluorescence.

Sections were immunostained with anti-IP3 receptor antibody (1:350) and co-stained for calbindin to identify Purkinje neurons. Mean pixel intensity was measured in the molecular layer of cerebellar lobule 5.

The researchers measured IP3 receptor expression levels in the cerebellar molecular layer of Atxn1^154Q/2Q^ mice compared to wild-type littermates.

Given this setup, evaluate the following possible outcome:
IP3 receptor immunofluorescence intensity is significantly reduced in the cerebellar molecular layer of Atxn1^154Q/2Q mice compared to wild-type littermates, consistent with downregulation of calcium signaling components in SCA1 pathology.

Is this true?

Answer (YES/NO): NO